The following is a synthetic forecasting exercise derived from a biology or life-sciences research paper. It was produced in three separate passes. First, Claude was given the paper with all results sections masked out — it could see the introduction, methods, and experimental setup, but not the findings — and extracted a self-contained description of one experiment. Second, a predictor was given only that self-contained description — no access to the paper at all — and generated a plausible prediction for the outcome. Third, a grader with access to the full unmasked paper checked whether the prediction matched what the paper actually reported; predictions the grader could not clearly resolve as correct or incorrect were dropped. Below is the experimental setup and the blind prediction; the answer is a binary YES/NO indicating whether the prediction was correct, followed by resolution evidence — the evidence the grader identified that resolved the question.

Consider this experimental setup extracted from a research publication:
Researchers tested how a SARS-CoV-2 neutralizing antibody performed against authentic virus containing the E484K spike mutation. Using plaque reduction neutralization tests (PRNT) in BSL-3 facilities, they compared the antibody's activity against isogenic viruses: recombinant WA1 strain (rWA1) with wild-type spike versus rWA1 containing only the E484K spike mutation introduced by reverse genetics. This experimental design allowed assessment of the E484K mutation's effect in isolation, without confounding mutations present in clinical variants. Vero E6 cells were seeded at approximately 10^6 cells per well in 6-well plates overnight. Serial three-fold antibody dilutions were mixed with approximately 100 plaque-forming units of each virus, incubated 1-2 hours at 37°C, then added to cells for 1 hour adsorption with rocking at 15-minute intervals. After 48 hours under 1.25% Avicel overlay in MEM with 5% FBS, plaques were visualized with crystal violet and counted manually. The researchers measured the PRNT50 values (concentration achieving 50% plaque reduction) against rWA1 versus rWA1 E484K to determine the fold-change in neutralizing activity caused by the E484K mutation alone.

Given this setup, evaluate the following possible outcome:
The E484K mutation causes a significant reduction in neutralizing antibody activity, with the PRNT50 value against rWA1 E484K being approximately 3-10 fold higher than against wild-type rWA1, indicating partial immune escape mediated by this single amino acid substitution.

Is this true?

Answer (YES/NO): NO